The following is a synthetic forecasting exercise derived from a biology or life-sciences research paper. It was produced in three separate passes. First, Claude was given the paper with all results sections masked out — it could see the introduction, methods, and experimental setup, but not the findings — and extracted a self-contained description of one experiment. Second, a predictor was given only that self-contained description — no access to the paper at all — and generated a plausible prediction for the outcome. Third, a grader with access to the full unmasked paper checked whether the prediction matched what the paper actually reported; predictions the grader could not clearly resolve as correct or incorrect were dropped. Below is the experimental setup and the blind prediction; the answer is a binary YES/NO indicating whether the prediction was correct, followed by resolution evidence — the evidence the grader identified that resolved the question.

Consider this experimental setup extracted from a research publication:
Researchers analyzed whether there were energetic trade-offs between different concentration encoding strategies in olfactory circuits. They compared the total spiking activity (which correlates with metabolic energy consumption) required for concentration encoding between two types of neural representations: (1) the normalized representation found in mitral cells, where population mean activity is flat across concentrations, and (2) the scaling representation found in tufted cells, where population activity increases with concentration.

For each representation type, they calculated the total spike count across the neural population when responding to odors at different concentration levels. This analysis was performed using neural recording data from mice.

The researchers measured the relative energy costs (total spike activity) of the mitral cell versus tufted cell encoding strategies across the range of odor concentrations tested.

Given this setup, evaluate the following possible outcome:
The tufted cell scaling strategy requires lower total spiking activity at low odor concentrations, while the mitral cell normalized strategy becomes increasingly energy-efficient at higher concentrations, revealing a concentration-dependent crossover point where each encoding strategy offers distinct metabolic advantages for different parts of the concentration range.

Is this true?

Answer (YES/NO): NO